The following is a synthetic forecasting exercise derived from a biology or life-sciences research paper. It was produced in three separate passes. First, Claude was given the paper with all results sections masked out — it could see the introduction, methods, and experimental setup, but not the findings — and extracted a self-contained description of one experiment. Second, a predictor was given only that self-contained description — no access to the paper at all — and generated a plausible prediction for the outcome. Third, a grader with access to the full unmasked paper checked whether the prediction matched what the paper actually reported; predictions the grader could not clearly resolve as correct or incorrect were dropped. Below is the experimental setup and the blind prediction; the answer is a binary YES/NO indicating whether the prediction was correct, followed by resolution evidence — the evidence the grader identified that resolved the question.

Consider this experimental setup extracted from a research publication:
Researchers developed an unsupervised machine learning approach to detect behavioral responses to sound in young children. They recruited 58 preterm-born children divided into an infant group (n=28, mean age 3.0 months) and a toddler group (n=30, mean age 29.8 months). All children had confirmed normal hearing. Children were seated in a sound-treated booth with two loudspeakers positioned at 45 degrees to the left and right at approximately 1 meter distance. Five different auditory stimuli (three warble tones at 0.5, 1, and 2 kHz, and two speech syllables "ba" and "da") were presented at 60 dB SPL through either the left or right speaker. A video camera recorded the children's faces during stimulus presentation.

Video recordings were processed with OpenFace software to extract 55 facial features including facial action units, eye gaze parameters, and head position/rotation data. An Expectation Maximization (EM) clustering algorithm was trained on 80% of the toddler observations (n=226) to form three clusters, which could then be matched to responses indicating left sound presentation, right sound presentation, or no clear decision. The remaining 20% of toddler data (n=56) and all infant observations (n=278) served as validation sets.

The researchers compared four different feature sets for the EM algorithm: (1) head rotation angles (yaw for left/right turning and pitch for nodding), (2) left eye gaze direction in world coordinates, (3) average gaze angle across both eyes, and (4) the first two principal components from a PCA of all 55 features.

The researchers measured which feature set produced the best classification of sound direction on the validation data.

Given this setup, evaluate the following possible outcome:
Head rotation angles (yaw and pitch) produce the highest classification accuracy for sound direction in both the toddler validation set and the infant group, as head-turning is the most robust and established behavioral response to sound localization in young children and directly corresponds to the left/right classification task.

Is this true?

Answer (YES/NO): NO